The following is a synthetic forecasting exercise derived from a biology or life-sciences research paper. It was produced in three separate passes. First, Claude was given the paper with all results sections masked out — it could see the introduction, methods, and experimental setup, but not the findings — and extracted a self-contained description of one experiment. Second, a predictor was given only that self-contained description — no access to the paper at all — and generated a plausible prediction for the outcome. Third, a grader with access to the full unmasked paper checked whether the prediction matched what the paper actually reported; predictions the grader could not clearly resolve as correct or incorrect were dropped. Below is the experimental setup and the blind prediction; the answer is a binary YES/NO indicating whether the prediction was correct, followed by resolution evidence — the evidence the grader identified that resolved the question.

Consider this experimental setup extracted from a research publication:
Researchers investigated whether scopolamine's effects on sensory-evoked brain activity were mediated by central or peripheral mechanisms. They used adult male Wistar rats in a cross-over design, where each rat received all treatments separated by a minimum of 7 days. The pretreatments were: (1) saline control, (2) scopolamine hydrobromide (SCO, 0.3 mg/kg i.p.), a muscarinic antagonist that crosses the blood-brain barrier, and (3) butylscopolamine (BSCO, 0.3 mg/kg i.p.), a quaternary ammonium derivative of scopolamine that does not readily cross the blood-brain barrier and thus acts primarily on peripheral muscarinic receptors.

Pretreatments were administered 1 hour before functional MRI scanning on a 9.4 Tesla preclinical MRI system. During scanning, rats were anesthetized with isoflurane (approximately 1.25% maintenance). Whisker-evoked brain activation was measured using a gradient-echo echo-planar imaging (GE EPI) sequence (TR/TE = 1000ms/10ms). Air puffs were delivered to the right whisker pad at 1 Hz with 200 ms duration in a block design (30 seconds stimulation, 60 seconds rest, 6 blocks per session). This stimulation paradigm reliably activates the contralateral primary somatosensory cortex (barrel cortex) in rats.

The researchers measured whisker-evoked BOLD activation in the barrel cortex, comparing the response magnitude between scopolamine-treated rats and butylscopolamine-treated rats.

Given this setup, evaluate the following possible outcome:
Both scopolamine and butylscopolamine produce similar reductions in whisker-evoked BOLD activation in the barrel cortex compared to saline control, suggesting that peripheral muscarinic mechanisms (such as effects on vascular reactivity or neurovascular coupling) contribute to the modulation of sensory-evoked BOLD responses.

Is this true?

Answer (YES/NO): NO